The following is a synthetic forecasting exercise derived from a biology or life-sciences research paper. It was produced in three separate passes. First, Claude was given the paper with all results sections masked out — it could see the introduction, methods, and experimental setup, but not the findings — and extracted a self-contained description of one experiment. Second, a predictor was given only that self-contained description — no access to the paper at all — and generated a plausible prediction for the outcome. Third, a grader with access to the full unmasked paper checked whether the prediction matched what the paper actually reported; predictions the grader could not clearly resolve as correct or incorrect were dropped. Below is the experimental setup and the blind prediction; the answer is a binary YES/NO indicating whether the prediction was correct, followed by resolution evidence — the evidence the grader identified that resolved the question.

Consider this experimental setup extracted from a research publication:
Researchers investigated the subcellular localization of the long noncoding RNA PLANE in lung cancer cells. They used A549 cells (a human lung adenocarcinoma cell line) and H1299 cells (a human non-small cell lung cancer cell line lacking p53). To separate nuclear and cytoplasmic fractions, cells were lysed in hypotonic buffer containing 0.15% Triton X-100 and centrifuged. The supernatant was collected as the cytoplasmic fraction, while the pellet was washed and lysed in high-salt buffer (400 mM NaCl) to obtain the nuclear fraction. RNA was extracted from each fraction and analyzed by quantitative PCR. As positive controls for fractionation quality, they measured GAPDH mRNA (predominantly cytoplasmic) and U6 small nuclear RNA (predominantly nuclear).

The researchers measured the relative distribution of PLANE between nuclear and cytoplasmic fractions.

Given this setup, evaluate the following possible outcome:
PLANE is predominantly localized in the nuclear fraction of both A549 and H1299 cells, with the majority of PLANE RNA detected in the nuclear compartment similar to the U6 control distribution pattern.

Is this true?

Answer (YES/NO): YES